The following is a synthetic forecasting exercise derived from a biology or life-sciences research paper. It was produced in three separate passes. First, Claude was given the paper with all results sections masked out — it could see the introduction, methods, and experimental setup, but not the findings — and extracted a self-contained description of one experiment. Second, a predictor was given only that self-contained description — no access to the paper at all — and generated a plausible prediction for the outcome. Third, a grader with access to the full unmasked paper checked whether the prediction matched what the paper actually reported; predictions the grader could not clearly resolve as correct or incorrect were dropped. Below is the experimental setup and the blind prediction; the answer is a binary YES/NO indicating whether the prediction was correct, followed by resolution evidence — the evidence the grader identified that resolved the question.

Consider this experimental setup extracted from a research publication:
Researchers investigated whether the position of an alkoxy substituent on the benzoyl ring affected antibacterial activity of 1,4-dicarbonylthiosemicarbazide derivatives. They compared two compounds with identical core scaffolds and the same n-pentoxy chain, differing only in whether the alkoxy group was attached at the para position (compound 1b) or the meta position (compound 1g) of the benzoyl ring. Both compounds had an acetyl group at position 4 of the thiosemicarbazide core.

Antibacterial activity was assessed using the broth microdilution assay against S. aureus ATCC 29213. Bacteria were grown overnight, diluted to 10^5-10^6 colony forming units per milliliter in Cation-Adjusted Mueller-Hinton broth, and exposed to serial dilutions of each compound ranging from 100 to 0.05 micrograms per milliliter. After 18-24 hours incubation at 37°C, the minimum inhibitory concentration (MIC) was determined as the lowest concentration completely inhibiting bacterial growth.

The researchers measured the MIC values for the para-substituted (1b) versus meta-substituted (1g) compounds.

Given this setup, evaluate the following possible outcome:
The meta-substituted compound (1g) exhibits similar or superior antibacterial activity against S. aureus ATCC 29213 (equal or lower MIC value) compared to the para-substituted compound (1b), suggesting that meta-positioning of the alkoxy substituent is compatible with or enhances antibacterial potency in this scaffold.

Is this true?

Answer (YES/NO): NO